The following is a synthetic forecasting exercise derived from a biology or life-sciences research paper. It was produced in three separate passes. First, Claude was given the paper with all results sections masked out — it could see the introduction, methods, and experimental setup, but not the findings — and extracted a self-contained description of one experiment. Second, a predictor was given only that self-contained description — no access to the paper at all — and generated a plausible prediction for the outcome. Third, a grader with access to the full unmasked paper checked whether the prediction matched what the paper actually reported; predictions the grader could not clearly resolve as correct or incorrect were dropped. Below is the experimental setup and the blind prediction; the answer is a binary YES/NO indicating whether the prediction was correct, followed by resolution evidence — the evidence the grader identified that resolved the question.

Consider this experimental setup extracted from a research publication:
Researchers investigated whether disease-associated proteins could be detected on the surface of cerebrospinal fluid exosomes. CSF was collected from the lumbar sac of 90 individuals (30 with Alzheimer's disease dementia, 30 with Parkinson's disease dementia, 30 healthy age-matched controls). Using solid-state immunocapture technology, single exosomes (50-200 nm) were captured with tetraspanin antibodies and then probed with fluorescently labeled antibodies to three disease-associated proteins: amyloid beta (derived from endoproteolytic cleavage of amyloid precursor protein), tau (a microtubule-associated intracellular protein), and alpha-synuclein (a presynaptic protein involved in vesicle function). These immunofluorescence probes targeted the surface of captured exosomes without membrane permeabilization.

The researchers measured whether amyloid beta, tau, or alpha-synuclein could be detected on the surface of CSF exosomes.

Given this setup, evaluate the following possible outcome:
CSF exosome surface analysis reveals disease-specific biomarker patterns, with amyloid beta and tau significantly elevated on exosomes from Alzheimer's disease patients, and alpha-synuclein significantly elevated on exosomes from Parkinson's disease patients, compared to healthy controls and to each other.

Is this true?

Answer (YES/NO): NO